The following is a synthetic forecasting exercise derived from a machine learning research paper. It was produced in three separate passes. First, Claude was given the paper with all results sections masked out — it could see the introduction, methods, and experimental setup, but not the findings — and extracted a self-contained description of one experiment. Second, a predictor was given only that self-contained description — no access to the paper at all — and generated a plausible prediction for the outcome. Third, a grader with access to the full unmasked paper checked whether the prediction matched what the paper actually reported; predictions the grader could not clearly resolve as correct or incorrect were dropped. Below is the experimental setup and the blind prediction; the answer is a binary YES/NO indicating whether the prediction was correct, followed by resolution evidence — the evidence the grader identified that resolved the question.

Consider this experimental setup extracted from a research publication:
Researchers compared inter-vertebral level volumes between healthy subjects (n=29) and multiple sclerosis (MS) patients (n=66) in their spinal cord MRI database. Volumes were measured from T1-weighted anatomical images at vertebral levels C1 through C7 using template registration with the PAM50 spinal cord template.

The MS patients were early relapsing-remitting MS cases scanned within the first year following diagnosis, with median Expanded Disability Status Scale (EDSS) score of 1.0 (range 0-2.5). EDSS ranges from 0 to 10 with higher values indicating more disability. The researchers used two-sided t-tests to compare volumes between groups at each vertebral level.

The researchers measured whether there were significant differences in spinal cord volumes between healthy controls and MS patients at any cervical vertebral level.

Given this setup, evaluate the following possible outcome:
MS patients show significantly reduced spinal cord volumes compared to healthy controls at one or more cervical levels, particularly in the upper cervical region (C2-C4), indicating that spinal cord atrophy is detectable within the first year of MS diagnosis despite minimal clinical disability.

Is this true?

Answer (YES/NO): NO